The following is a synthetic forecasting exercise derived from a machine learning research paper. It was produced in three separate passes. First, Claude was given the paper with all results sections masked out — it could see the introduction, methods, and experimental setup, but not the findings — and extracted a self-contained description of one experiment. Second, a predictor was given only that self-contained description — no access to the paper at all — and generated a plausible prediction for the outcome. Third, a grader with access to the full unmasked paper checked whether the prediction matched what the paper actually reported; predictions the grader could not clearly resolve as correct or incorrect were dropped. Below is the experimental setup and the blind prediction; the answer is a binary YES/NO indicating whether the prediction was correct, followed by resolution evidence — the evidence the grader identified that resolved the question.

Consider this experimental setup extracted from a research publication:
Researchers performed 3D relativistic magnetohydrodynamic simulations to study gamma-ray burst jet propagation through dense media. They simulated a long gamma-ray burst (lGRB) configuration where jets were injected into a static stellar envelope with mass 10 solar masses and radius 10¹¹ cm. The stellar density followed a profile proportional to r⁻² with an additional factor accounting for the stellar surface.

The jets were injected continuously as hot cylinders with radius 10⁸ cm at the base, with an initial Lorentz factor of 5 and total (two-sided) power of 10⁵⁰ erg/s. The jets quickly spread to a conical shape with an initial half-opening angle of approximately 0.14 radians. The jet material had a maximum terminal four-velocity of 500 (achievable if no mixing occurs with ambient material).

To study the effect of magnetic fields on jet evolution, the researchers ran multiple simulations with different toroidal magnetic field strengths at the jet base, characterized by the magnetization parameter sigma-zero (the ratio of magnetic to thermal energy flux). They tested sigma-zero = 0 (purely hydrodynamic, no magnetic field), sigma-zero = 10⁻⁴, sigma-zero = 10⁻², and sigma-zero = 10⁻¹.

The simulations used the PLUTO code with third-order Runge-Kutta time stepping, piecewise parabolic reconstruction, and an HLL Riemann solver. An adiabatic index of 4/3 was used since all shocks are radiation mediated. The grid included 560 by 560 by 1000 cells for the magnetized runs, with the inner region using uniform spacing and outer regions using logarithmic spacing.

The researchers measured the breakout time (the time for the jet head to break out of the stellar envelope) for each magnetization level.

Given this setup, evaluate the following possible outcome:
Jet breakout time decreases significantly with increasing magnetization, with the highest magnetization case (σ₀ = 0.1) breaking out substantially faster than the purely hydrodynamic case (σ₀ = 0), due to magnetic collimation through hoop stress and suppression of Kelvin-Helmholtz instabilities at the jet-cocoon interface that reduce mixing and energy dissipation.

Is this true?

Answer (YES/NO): YES